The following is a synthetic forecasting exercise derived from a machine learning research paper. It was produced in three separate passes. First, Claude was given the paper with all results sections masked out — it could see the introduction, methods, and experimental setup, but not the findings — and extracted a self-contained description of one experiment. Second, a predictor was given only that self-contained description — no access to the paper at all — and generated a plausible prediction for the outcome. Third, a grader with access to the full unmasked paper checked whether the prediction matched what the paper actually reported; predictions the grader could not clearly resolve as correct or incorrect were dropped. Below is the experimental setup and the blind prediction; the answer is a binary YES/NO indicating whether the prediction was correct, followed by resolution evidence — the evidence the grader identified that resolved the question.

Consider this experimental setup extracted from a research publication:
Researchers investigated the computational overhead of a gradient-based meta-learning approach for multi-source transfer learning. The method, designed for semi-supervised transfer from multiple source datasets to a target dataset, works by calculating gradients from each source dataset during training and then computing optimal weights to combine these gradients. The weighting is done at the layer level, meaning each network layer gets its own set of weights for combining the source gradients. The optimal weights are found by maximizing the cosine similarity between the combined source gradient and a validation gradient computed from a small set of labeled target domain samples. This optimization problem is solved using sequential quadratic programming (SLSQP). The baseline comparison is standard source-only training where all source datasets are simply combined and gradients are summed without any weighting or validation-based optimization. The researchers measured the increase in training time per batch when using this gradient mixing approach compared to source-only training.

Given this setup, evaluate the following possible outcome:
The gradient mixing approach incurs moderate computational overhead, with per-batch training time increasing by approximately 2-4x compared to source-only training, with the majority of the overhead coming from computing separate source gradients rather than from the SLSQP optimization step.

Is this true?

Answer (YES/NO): NO